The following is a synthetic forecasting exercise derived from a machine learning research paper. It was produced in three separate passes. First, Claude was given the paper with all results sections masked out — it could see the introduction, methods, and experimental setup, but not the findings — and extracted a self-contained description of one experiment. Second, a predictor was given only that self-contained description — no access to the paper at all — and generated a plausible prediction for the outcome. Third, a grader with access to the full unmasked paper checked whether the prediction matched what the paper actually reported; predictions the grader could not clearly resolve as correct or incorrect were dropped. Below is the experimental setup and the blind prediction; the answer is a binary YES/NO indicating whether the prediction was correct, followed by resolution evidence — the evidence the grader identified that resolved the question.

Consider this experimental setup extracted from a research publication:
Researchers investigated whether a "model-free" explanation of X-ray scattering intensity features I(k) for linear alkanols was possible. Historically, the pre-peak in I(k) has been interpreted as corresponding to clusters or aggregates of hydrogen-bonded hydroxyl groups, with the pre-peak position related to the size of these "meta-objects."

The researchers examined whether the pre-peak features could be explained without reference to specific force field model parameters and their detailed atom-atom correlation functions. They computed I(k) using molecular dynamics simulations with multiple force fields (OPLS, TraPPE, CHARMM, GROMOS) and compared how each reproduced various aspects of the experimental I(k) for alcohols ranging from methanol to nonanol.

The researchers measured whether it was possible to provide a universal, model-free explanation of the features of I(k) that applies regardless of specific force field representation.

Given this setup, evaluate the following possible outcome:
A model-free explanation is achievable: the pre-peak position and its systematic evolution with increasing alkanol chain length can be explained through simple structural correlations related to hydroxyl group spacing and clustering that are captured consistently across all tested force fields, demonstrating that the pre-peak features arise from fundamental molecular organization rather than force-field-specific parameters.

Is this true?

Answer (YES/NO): NO